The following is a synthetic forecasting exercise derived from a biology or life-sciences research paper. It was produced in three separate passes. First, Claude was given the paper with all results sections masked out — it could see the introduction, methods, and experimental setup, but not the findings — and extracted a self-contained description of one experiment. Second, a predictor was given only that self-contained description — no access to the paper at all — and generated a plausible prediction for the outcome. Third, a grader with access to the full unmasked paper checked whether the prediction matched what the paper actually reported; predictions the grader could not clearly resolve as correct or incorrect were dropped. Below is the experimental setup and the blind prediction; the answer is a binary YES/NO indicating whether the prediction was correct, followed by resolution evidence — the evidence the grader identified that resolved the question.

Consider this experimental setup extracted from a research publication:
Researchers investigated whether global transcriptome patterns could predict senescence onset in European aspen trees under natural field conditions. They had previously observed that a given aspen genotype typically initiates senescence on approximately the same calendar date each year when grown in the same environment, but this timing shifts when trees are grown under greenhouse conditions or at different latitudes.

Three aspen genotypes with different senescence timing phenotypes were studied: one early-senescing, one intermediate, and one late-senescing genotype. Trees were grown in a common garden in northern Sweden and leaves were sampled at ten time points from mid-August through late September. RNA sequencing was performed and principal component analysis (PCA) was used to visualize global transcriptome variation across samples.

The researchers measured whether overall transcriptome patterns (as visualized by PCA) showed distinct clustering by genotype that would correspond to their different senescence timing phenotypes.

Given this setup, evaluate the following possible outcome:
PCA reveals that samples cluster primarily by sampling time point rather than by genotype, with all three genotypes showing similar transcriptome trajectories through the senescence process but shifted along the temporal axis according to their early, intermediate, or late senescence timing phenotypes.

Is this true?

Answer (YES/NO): NO